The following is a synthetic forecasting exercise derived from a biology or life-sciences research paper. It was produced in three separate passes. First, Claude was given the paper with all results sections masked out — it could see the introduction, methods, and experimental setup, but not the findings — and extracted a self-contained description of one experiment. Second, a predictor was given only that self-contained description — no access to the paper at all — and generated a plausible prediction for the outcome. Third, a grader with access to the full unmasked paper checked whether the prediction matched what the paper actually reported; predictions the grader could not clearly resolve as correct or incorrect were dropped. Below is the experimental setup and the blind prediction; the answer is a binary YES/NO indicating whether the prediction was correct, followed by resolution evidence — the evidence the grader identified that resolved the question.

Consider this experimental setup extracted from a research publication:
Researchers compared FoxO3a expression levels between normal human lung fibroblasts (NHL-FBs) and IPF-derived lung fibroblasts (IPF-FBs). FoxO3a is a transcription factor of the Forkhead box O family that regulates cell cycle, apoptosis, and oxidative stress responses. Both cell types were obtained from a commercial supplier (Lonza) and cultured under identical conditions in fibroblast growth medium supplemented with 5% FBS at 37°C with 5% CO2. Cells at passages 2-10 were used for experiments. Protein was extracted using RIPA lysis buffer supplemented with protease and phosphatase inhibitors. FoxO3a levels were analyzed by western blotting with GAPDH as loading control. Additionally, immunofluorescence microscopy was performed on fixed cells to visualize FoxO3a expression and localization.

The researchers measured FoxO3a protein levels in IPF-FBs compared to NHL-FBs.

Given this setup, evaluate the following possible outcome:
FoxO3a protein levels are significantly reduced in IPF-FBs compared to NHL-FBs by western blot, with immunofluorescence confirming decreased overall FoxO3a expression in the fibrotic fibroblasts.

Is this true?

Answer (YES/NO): YES